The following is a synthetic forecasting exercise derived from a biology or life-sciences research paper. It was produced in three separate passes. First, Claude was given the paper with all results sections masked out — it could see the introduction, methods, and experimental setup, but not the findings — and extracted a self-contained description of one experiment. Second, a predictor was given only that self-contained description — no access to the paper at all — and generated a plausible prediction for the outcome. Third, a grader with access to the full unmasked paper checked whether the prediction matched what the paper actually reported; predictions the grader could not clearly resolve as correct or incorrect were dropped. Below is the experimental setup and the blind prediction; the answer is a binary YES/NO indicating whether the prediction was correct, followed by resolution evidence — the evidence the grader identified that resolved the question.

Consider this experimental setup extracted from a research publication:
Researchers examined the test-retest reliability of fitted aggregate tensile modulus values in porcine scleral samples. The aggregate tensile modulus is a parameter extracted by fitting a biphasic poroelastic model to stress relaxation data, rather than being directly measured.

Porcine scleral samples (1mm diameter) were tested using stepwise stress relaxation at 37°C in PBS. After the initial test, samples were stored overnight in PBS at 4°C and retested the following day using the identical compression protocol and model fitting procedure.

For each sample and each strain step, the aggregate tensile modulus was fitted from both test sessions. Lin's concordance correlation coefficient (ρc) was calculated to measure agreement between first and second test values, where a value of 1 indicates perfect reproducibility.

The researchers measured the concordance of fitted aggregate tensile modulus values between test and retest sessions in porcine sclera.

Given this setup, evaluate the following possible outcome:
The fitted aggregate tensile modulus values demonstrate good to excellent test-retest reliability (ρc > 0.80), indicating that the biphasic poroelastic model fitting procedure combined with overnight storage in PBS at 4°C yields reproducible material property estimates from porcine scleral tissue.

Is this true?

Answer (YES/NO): NO